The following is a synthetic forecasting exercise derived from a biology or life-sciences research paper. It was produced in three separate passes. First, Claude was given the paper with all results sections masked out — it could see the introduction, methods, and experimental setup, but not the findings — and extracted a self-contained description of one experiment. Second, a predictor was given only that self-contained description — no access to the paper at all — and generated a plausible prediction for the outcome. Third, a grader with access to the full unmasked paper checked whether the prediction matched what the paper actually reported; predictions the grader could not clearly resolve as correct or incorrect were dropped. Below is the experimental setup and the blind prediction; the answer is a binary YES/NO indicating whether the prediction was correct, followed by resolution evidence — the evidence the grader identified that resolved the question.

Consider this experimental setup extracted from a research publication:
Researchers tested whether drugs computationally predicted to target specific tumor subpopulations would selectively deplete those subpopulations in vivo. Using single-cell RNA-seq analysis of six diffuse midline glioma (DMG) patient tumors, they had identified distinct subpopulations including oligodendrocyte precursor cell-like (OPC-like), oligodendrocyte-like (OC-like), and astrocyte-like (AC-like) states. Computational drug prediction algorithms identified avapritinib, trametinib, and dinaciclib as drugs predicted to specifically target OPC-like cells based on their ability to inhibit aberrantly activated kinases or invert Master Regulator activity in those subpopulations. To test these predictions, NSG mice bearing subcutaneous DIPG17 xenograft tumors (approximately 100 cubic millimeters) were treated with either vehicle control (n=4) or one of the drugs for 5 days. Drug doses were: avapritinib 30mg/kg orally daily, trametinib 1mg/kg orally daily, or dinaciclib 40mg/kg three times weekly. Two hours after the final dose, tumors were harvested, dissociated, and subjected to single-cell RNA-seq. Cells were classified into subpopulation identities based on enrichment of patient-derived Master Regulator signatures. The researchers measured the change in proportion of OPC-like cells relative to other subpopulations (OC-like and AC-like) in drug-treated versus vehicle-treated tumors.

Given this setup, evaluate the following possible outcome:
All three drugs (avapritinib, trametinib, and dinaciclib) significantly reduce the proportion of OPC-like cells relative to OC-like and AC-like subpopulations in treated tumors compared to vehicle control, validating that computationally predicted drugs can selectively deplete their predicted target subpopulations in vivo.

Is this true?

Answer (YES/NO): YES